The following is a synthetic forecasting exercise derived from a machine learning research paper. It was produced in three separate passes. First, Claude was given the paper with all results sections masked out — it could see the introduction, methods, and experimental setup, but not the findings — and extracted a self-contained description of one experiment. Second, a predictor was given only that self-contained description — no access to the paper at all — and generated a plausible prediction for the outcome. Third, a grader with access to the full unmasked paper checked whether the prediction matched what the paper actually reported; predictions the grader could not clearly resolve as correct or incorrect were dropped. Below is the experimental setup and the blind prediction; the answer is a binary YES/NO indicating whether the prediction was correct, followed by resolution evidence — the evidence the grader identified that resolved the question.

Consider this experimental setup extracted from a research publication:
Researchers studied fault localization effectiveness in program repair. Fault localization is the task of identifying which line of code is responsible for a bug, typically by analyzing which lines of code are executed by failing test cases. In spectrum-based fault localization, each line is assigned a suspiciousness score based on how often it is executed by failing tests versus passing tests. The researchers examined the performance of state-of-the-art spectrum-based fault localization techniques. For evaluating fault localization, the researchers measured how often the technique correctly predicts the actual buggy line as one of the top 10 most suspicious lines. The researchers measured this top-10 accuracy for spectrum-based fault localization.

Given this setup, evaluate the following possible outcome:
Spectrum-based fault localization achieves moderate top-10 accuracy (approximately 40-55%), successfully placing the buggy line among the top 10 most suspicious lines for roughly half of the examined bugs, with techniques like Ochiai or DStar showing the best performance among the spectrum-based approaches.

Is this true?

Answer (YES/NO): YES